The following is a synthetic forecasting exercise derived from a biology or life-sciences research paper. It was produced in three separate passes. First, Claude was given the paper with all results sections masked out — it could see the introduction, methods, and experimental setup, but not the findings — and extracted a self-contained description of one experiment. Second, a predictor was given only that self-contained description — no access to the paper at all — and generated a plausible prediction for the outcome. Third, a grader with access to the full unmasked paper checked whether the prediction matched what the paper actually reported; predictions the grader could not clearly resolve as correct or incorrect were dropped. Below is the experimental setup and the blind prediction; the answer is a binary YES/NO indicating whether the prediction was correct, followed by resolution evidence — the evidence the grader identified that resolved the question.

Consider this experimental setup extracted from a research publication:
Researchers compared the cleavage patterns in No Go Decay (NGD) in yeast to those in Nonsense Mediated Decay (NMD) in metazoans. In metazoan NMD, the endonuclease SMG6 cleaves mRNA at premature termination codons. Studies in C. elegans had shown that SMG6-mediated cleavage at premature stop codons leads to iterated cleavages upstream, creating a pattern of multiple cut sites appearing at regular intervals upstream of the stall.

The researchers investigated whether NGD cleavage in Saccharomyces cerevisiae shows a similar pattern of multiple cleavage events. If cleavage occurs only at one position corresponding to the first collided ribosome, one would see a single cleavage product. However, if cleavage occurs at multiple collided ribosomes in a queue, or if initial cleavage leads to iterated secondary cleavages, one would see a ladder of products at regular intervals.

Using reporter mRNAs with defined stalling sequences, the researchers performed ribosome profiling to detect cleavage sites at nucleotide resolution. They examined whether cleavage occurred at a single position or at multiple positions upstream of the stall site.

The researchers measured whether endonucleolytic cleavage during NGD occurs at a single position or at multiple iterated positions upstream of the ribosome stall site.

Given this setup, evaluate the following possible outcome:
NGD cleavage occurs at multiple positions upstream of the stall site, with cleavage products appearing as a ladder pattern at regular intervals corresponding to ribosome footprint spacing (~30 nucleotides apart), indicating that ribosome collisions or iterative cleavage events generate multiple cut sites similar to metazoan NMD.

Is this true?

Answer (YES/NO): YES